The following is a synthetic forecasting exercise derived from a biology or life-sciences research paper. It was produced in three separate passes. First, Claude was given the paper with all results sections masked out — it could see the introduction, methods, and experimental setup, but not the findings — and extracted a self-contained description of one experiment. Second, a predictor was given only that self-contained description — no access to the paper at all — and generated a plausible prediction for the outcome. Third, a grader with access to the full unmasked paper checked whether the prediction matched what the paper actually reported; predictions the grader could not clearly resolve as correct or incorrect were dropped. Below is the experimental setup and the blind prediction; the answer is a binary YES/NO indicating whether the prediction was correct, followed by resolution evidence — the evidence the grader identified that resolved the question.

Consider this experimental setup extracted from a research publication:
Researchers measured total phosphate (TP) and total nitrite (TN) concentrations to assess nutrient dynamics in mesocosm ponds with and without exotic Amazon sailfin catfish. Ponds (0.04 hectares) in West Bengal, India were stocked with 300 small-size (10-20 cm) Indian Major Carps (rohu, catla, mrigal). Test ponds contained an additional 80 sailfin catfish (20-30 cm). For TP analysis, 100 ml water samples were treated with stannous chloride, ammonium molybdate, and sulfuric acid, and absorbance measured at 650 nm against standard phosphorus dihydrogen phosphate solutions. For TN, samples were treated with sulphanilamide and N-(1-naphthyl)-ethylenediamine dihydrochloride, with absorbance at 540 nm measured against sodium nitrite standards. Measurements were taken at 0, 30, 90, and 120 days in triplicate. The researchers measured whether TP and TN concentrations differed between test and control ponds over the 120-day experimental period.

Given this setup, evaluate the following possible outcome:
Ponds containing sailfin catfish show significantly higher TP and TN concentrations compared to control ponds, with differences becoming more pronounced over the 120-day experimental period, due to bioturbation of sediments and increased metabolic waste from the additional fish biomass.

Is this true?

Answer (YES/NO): NO